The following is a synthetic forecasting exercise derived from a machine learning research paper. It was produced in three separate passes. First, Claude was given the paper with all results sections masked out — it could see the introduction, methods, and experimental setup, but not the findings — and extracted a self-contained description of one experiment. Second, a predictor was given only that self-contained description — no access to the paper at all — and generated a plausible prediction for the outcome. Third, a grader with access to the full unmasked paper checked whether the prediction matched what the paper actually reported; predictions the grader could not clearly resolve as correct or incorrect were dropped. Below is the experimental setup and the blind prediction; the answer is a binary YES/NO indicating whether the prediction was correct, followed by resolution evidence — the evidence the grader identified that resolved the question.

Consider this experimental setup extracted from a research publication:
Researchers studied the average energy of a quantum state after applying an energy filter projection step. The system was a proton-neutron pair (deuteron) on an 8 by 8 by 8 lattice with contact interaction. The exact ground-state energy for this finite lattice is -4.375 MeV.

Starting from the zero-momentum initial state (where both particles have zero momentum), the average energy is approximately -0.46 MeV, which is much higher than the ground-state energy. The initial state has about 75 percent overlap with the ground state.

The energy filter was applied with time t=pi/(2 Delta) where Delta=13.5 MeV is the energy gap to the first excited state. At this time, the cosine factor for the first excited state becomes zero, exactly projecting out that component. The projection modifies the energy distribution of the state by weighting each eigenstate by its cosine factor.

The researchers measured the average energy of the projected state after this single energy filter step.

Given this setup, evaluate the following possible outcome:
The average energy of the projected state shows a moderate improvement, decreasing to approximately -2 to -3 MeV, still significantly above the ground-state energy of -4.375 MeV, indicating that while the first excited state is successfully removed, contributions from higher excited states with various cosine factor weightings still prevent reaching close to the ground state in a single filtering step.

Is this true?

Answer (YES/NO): NO